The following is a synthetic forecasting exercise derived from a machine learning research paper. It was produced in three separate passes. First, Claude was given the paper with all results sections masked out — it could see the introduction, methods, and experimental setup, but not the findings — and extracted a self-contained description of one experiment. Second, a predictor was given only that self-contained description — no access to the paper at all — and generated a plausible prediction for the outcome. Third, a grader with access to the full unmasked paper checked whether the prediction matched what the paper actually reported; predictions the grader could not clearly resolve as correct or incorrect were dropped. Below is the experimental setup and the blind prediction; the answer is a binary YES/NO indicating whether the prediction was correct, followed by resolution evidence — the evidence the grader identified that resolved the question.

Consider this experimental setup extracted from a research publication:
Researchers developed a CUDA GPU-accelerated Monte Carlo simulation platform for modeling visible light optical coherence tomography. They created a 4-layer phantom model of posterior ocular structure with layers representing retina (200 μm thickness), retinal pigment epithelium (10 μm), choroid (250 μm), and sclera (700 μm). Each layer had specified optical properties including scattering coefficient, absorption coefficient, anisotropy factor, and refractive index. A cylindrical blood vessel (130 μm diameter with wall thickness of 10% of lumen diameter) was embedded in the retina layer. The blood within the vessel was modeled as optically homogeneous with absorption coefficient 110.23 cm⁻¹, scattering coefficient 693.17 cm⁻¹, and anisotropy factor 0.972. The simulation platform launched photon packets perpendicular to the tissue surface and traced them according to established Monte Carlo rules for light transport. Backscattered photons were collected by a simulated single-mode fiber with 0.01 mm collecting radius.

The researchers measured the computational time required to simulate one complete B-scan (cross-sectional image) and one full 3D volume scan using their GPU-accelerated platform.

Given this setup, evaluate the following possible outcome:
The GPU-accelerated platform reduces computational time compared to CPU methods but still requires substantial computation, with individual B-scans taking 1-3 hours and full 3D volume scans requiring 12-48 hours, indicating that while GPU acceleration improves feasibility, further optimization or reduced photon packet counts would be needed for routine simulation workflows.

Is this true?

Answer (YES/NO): NO